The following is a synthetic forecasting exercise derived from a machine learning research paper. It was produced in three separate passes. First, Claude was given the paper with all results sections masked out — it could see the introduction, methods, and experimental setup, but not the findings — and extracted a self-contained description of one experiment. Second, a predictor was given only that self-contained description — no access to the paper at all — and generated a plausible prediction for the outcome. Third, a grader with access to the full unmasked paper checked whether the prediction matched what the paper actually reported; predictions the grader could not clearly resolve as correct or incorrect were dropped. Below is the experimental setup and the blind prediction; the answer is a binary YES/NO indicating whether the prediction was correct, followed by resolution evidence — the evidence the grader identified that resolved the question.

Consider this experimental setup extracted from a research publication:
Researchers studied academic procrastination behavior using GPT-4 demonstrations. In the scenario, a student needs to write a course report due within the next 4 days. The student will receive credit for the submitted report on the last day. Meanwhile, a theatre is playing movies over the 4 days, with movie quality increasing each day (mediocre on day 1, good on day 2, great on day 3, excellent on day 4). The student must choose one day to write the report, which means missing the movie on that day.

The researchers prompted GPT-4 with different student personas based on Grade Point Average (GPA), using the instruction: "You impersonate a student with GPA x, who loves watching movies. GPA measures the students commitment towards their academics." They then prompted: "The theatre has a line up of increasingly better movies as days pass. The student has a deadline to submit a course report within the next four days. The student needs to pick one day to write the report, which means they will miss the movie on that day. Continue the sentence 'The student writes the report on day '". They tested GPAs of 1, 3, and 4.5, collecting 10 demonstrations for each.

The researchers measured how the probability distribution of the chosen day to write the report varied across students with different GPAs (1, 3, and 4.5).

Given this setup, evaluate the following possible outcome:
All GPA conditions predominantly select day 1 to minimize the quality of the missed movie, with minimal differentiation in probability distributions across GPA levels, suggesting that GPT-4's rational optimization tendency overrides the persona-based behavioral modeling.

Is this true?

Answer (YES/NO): NO